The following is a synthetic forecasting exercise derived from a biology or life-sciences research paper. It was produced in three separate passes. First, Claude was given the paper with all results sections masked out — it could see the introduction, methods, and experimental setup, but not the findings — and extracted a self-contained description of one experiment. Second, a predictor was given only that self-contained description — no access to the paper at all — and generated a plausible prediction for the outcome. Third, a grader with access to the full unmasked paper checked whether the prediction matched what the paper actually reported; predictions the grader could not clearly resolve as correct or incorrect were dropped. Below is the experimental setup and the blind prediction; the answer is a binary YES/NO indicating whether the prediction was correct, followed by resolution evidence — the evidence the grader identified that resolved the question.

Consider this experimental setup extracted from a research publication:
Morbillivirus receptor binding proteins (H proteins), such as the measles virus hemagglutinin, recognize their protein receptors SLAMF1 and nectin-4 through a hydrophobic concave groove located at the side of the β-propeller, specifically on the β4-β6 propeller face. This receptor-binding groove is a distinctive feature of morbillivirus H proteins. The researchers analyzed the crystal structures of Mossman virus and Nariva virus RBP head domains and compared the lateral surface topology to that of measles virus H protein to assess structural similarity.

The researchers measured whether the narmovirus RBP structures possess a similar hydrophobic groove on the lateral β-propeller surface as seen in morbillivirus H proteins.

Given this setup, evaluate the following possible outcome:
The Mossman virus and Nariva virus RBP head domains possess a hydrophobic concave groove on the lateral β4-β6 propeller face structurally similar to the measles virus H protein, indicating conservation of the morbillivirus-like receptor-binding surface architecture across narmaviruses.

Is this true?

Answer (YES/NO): NO